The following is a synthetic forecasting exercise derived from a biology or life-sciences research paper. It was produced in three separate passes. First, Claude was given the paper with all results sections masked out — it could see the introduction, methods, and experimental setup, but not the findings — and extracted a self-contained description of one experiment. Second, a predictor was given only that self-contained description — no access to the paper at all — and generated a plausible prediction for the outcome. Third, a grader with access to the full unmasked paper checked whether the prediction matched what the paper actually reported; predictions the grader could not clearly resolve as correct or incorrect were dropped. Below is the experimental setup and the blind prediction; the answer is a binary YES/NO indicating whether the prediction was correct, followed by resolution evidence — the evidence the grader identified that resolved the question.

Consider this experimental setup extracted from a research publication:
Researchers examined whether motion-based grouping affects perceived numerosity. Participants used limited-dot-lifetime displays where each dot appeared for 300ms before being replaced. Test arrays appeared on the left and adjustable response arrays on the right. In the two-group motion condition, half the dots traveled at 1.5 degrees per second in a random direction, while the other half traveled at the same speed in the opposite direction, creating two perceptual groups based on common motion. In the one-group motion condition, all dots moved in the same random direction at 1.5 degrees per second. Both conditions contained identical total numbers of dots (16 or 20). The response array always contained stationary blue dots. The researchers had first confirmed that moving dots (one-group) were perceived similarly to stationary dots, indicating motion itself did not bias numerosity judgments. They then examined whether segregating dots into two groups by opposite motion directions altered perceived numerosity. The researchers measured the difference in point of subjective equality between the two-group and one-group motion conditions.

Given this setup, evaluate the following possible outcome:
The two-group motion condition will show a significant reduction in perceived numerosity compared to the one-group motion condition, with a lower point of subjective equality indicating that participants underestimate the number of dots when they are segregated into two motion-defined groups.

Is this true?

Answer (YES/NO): YES